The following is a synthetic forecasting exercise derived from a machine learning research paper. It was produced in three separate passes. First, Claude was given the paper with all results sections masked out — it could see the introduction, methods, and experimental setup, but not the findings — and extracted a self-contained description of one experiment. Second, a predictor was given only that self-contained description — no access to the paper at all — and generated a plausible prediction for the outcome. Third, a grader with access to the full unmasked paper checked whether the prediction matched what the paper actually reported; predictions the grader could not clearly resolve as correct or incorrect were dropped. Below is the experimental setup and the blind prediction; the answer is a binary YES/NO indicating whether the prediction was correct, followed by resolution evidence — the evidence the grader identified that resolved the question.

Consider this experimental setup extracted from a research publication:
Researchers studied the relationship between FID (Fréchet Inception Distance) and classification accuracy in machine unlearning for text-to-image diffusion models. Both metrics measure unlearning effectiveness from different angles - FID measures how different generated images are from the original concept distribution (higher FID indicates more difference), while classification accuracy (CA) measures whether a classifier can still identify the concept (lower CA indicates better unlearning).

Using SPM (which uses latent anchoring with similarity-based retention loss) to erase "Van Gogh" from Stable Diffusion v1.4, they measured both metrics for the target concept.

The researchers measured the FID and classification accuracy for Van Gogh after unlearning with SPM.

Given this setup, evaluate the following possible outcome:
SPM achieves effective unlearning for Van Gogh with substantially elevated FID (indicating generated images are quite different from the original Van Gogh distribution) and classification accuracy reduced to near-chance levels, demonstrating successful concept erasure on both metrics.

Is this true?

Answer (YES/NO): YES